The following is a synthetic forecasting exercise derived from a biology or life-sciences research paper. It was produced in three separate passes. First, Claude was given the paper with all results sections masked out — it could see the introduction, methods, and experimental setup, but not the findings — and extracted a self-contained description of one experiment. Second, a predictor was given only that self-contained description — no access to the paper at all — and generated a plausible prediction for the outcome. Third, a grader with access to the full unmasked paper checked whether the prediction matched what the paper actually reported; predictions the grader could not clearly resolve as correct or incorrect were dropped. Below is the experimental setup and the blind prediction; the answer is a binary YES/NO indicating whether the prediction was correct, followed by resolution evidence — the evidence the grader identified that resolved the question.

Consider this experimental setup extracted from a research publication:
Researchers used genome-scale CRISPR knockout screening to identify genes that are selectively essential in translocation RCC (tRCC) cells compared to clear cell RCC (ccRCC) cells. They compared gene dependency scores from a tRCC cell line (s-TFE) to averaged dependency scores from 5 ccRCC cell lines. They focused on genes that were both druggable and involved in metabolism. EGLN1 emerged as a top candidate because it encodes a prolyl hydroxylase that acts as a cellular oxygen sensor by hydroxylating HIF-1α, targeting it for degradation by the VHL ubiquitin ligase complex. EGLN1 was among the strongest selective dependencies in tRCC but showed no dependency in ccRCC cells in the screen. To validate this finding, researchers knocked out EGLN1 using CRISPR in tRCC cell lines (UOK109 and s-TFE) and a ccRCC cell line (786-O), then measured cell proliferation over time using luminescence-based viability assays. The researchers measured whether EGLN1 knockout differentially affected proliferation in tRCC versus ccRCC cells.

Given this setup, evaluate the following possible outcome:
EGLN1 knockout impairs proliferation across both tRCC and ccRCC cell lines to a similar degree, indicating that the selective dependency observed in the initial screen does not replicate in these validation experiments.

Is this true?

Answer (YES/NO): NO